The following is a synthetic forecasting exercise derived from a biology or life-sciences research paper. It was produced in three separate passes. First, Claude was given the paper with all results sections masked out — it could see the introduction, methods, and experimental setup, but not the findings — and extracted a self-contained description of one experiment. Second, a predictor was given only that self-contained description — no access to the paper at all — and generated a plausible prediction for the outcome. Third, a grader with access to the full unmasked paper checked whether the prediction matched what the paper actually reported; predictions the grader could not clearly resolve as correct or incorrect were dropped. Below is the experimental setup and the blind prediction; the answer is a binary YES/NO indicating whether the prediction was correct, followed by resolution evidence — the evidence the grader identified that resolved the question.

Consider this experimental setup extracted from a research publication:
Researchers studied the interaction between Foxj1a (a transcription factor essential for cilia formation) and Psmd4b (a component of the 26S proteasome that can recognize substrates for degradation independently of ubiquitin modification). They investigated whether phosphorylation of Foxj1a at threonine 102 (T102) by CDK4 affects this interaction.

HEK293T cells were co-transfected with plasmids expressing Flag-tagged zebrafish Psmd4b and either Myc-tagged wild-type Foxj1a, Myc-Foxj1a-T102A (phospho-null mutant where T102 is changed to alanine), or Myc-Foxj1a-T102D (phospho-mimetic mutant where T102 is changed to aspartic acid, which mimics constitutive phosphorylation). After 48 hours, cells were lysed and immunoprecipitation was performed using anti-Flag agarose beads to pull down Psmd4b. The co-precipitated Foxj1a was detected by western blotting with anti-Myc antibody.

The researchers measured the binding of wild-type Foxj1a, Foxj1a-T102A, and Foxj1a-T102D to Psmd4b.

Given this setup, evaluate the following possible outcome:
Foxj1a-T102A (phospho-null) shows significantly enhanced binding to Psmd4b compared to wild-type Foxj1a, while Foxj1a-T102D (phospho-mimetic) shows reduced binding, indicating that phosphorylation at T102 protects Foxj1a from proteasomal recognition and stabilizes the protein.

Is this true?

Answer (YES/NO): NO